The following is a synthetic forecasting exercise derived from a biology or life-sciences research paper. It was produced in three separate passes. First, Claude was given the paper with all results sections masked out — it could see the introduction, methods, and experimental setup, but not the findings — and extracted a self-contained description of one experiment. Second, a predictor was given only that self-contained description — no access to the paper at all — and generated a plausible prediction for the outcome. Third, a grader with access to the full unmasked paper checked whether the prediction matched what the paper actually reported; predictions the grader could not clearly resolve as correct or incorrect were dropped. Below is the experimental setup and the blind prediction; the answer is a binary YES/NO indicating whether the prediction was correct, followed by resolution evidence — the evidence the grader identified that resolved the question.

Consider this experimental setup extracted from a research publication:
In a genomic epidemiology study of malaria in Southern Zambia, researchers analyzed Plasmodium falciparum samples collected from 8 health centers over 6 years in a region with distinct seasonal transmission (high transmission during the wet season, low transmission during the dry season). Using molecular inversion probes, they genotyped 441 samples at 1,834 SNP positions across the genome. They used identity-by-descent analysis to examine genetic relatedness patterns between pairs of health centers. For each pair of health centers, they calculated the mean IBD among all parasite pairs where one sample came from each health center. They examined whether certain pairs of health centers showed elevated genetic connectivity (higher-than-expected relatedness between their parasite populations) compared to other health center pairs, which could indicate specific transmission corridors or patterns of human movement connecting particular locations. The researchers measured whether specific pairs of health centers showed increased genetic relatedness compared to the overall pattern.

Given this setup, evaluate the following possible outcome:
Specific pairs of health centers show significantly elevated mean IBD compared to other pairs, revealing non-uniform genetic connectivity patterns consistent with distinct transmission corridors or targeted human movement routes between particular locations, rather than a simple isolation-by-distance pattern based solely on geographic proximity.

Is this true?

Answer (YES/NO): NO